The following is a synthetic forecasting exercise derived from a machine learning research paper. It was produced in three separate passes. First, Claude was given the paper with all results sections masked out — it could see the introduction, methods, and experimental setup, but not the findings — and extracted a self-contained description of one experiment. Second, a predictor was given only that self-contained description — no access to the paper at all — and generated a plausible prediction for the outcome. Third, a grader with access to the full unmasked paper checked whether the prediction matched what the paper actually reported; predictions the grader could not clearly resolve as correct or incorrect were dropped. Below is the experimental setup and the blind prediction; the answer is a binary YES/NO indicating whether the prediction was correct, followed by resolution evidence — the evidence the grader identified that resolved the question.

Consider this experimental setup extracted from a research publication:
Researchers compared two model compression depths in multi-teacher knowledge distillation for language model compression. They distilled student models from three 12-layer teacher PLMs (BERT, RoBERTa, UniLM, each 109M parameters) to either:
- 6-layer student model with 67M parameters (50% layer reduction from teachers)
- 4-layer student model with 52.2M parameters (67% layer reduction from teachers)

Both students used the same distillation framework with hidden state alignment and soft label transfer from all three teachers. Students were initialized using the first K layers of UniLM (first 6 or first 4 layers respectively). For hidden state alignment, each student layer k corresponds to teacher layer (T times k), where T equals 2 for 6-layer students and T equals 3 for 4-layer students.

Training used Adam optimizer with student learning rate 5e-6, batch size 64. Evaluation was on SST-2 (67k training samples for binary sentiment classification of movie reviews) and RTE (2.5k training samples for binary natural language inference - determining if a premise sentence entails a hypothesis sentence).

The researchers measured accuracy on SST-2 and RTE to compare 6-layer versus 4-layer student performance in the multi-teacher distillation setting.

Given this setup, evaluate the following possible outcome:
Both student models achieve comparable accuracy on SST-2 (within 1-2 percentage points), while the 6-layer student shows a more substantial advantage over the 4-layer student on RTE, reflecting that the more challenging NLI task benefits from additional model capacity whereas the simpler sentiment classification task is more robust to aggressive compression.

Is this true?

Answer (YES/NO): YES